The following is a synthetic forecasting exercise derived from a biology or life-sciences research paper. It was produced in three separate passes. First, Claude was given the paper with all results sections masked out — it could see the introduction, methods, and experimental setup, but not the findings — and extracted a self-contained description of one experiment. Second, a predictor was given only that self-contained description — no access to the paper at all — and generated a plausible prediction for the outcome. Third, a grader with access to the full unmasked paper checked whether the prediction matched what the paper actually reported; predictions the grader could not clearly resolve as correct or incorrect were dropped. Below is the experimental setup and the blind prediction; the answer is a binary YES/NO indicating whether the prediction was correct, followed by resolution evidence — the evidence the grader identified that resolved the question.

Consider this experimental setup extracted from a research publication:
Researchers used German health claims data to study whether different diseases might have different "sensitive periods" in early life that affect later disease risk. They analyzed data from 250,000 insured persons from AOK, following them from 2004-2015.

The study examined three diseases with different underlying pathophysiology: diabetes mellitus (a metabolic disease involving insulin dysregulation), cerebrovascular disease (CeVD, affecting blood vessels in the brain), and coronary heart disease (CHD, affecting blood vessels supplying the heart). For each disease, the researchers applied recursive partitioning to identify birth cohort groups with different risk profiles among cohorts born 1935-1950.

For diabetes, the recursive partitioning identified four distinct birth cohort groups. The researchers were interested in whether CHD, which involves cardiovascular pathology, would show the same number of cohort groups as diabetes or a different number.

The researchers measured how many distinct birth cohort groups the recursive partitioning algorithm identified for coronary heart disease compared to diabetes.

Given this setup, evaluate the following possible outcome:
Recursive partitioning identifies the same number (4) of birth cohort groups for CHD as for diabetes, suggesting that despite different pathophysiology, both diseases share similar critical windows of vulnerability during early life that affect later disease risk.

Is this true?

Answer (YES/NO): YES